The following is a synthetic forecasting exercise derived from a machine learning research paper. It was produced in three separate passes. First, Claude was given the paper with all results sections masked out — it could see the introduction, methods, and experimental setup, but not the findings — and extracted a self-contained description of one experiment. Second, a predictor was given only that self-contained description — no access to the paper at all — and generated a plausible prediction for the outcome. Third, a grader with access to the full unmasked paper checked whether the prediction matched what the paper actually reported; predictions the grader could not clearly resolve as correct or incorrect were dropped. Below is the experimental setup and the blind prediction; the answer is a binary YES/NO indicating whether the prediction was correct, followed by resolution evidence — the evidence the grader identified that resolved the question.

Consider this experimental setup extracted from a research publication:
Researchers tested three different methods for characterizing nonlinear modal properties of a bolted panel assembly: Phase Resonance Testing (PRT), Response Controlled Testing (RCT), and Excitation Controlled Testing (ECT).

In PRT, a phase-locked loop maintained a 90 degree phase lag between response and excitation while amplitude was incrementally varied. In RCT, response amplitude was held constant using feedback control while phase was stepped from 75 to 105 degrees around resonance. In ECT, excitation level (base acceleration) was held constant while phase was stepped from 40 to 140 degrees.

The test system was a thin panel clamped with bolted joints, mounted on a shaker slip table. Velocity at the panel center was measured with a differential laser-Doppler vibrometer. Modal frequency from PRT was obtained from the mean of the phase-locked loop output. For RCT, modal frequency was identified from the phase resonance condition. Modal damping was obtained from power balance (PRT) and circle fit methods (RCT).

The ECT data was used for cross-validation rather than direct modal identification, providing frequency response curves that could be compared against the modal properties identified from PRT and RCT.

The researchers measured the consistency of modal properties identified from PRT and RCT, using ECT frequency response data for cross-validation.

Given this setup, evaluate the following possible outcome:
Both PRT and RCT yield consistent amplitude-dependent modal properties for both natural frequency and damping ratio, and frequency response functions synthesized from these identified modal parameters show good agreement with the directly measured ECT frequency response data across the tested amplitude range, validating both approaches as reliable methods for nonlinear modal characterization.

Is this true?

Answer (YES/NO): NO